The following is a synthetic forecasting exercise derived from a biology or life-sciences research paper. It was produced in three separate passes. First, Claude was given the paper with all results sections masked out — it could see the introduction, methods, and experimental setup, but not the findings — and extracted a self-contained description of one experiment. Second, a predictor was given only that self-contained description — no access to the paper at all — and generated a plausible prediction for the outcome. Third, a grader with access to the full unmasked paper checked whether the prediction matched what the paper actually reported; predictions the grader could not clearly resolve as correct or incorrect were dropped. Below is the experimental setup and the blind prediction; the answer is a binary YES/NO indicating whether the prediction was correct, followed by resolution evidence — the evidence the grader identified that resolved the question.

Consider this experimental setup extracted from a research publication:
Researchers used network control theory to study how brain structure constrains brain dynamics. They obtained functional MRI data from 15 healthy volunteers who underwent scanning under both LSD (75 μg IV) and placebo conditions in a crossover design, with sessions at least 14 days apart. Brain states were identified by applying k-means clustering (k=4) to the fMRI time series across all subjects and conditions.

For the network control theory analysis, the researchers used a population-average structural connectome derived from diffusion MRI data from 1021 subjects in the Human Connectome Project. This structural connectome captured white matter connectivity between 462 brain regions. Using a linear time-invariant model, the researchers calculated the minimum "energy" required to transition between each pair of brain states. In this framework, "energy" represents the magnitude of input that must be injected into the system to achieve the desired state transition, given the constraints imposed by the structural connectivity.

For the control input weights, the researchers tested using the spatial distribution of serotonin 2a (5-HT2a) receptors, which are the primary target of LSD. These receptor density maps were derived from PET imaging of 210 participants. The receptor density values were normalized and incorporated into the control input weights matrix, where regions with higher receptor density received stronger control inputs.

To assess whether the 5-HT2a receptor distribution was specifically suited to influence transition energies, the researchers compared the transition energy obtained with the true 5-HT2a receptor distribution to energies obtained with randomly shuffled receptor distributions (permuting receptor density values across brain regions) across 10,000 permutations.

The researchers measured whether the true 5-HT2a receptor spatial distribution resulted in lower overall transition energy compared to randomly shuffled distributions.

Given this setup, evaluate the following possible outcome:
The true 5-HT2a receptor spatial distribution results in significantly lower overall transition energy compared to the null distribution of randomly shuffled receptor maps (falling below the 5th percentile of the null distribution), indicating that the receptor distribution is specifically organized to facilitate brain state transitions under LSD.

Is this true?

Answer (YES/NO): YES